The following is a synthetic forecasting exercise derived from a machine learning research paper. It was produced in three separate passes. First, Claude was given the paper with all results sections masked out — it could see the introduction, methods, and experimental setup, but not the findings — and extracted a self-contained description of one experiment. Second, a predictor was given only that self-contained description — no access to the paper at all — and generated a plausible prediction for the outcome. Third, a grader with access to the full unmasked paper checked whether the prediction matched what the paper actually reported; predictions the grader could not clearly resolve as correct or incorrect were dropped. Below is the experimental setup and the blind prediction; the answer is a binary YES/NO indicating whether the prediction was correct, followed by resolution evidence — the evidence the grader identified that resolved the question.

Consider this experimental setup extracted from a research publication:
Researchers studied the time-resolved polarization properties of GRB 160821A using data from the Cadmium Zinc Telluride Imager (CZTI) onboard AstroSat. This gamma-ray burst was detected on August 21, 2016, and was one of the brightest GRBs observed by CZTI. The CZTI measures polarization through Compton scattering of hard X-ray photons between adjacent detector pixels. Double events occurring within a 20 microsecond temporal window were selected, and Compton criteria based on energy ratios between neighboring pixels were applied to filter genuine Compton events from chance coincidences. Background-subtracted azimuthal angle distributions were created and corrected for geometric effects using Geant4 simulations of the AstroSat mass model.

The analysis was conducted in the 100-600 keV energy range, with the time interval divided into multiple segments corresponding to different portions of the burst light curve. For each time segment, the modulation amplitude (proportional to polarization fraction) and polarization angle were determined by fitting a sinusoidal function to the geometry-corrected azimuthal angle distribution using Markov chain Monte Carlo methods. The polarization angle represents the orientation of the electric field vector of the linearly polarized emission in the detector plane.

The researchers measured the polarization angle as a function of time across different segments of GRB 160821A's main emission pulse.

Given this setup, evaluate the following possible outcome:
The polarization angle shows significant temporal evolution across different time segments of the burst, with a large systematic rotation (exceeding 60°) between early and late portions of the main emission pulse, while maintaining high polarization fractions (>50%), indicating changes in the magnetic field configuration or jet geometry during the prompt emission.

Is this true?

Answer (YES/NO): NO